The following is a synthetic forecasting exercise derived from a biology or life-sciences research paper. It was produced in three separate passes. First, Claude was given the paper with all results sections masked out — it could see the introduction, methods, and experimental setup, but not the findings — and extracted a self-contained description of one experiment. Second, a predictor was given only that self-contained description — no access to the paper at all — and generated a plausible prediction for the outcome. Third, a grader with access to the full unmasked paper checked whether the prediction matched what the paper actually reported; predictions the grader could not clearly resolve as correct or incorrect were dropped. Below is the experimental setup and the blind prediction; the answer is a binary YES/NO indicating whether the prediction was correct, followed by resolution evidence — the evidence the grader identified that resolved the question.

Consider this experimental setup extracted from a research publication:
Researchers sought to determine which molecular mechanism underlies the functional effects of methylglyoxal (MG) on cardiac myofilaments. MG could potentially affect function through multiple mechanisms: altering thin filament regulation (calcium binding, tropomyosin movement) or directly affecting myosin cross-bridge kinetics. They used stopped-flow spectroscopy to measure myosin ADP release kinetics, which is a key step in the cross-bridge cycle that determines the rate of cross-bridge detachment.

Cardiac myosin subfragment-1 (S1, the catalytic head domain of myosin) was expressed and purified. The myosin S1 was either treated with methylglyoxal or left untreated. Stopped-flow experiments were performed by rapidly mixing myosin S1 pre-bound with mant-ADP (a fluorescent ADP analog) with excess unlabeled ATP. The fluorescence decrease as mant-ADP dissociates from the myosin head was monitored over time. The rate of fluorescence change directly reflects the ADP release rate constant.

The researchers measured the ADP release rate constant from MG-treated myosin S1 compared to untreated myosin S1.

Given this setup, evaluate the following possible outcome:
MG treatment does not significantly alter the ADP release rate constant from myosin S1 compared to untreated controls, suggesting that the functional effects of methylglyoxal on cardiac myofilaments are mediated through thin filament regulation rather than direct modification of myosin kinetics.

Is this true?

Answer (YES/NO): YES